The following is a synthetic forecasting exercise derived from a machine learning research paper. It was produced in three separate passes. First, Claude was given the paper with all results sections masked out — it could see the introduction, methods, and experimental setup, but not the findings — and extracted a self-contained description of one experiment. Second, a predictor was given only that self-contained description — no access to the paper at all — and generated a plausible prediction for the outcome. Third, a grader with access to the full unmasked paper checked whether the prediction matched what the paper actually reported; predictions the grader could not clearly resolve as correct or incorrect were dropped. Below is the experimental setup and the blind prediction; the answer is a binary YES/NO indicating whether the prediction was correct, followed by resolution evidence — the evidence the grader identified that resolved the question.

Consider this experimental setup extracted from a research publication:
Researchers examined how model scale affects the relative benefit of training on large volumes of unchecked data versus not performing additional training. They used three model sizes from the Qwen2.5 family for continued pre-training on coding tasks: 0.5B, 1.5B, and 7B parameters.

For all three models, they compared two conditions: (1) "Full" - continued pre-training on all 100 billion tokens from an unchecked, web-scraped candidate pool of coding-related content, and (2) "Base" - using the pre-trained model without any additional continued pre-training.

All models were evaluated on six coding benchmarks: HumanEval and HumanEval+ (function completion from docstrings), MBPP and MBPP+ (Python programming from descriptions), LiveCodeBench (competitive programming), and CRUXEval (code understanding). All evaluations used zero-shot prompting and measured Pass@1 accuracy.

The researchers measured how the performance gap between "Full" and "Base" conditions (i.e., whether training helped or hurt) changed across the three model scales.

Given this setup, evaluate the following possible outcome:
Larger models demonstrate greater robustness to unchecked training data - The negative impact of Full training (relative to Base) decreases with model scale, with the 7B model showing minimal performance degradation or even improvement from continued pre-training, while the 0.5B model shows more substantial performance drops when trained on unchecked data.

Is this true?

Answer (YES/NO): YES